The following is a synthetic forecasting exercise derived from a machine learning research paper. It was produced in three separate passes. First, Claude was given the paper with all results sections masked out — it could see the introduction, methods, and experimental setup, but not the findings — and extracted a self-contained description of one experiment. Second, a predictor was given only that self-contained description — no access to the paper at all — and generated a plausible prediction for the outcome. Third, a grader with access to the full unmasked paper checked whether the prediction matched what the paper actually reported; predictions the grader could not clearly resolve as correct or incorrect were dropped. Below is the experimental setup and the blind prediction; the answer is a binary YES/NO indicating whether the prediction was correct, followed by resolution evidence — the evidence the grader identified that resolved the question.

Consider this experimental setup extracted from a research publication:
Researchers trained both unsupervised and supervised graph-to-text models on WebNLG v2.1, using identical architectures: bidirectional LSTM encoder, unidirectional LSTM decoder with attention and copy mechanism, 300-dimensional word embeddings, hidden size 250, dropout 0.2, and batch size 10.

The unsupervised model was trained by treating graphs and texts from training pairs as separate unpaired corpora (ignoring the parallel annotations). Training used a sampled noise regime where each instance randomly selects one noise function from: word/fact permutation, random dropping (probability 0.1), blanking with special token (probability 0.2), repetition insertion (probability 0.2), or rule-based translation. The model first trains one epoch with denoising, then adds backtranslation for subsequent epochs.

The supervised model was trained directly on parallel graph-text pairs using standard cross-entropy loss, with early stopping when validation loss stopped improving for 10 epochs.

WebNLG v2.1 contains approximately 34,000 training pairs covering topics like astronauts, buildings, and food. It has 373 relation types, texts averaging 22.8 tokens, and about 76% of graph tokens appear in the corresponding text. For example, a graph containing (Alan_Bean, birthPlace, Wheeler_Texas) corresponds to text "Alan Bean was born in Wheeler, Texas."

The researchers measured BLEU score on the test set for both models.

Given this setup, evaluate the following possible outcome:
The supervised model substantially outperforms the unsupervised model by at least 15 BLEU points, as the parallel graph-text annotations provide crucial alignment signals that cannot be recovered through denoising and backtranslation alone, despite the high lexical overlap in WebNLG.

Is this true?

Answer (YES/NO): NO